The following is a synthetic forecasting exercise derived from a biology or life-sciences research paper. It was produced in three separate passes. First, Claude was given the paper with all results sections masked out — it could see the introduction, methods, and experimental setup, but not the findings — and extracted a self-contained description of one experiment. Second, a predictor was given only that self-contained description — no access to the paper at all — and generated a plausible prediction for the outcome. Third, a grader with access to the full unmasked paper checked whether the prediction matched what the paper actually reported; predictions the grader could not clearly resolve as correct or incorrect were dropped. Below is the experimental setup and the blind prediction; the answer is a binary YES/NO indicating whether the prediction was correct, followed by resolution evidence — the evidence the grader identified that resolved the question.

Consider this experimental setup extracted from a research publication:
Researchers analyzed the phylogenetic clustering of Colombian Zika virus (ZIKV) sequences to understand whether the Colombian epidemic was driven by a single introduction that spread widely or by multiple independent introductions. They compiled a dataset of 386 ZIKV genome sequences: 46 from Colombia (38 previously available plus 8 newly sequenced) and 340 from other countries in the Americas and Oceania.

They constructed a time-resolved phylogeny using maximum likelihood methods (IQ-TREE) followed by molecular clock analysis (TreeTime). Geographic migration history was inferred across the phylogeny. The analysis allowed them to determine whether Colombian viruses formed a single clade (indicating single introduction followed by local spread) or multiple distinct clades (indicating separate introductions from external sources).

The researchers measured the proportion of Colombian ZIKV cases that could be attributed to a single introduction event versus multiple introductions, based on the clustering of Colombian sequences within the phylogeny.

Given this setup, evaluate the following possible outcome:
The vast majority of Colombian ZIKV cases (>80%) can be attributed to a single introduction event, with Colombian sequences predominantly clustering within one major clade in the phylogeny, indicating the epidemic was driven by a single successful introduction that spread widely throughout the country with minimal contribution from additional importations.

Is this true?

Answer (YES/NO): YES